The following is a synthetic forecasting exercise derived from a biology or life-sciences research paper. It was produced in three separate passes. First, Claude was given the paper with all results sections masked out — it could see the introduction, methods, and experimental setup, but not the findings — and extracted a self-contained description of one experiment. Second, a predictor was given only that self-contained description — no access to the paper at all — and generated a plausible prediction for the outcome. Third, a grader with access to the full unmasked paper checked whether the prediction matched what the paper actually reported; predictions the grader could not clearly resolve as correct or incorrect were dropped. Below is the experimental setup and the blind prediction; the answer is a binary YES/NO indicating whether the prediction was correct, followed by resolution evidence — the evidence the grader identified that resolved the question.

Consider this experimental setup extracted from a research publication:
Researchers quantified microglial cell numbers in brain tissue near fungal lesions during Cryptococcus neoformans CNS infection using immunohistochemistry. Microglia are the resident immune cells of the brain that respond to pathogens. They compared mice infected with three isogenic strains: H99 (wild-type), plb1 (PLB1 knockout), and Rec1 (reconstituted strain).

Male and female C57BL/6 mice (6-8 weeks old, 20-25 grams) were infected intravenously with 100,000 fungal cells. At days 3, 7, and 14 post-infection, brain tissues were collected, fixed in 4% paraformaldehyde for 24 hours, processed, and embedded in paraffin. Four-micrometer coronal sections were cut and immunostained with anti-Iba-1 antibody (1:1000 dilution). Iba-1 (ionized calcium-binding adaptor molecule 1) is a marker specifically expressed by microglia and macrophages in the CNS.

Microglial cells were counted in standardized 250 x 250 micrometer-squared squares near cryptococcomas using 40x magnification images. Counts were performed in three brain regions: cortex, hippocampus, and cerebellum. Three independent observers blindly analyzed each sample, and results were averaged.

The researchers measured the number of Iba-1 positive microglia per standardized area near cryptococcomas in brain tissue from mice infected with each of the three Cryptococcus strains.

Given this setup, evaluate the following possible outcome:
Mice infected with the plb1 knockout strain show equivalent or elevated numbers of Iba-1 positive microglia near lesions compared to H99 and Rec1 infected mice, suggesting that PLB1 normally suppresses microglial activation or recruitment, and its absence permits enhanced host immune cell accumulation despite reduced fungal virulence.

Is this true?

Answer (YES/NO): NO